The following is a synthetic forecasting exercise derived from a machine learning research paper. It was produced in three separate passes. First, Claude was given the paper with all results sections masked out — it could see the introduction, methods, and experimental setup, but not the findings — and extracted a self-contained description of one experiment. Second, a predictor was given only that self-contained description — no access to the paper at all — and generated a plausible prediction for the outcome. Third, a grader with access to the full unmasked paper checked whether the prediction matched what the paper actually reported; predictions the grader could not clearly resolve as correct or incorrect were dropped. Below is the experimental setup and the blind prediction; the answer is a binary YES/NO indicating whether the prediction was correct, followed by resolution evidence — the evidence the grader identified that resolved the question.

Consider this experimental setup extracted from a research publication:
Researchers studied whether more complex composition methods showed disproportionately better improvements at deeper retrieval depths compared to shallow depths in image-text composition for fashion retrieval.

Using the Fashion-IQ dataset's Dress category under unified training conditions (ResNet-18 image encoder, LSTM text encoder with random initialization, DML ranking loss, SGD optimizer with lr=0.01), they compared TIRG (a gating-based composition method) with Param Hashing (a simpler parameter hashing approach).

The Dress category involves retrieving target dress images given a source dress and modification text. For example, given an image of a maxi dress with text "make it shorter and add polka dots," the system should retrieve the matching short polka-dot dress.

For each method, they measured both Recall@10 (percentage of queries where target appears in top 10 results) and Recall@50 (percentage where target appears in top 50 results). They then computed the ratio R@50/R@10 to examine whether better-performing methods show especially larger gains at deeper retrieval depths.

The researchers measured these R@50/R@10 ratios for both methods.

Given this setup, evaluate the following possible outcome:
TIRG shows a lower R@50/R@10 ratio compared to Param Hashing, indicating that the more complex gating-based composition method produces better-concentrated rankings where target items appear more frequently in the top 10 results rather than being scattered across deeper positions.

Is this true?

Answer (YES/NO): YES